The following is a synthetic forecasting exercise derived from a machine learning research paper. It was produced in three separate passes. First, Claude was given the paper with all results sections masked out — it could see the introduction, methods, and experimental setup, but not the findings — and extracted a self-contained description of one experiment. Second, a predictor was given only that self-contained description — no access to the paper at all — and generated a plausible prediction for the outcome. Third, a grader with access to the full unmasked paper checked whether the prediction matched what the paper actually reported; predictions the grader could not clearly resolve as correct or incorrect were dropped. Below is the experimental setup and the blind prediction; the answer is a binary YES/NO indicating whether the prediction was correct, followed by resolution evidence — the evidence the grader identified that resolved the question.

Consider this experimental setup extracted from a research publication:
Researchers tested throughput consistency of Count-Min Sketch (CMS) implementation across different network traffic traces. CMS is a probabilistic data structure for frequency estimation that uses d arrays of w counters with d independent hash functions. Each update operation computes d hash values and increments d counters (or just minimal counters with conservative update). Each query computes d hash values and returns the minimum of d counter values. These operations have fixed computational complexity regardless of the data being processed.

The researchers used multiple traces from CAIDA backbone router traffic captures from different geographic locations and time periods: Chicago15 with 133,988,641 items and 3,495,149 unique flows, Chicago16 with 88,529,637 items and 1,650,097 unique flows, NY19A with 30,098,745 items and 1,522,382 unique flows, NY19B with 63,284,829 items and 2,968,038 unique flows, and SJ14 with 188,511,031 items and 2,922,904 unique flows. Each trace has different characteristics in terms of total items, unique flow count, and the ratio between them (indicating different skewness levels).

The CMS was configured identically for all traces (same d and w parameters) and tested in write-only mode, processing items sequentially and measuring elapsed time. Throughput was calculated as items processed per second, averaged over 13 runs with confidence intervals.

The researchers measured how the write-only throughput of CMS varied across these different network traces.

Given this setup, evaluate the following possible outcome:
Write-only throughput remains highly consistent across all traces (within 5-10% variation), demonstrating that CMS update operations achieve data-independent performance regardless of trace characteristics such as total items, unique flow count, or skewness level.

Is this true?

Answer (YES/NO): NO